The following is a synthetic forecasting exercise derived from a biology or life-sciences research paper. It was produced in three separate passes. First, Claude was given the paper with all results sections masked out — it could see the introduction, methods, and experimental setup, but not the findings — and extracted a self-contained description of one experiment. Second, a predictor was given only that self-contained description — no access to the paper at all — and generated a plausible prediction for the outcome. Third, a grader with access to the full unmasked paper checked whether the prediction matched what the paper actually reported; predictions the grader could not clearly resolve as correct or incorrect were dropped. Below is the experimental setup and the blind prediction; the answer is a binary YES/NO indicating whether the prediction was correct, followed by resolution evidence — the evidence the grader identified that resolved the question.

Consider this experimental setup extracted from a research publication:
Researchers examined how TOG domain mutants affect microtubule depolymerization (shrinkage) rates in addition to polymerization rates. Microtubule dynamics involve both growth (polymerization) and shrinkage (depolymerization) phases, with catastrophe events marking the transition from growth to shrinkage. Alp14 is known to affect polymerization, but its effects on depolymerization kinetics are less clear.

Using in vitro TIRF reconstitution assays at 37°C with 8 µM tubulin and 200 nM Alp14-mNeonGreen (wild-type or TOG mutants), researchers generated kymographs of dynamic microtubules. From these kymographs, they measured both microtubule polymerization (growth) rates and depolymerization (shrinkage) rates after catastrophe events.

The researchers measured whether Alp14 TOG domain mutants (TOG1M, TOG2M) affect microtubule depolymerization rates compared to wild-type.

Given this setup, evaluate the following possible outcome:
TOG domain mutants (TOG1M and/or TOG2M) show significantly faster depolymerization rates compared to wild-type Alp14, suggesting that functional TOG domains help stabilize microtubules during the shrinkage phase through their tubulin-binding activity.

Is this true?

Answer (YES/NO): NO